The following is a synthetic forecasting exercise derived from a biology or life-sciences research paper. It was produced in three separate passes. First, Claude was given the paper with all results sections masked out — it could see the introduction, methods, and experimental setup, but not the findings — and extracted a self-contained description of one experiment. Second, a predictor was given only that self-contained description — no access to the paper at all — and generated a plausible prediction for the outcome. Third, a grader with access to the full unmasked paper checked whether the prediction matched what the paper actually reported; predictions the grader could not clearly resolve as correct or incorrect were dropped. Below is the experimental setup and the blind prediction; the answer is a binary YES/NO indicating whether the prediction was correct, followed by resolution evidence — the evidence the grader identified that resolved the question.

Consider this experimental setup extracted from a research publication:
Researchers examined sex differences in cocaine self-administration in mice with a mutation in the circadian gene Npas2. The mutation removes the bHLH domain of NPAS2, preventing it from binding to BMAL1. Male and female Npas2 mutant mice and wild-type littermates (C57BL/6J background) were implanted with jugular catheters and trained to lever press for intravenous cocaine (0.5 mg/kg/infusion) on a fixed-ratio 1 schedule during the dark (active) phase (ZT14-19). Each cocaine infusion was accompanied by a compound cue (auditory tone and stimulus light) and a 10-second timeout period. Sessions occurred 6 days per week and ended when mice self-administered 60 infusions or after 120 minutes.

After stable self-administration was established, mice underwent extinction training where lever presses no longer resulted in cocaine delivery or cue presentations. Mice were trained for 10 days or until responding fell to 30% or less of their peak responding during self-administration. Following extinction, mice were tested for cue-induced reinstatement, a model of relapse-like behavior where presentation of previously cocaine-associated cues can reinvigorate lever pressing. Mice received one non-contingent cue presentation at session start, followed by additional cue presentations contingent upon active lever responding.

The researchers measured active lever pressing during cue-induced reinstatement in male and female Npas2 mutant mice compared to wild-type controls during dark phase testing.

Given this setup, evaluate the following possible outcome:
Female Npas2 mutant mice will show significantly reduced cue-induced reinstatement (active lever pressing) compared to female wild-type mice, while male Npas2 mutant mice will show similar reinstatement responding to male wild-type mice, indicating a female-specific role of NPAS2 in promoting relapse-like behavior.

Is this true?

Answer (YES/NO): NO